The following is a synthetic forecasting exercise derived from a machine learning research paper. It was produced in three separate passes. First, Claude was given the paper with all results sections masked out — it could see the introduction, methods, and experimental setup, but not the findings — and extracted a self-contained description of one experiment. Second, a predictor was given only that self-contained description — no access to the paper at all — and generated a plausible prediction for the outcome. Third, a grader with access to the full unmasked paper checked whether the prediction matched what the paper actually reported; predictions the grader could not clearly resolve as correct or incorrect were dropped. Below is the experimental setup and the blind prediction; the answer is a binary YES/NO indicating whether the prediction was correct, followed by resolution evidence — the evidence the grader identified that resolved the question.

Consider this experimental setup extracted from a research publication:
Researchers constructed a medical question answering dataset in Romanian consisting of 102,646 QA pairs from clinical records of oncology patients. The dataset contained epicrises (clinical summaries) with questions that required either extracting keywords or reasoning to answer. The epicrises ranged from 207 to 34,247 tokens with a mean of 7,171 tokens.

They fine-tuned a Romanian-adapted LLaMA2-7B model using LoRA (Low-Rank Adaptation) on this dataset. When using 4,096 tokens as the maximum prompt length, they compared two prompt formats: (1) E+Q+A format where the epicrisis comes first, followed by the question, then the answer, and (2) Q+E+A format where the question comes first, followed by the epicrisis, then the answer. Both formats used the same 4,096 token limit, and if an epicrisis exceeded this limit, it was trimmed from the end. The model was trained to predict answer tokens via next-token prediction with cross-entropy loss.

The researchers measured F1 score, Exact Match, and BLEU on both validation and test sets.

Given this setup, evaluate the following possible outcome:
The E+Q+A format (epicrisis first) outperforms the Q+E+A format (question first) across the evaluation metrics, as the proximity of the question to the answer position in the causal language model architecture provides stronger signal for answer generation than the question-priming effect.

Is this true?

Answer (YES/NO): NO